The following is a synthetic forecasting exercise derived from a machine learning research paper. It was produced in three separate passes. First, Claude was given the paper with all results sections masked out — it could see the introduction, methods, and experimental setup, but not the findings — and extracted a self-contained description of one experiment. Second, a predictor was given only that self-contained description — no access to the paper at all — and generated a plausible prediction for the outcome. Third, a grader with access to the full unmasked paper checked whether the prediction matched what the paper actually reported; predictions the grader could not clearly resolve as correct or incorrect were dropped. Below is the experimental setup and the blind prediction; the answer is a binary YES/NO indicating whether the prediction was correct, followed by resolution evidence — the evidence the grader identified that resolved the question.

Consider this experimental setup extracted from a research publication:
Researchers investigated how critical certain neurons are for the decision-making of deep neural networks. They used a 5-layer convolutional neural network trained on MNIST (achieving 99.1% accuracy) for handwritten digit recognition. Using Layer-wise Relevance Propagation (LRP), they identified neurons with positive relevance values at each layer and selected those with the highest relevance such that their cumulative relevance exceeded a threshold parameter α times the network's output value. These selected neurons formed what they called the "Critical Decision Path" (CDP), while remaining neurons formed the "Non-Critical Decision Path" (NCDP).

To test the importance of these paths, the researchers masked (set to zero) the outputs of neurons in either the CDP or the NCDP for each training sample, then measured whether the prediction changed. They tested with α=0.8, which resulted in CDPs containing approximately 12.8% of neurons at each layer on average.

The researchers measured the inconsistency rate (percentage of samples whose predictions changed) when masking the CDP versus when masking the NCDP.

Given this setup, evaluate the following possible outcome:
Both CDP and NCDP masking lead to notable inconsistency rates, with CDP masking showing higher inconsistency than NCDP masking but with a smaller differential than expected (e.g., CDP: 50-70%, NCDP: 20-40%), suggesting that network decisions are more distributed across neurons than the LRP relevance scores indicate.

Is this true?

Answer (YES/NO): NO